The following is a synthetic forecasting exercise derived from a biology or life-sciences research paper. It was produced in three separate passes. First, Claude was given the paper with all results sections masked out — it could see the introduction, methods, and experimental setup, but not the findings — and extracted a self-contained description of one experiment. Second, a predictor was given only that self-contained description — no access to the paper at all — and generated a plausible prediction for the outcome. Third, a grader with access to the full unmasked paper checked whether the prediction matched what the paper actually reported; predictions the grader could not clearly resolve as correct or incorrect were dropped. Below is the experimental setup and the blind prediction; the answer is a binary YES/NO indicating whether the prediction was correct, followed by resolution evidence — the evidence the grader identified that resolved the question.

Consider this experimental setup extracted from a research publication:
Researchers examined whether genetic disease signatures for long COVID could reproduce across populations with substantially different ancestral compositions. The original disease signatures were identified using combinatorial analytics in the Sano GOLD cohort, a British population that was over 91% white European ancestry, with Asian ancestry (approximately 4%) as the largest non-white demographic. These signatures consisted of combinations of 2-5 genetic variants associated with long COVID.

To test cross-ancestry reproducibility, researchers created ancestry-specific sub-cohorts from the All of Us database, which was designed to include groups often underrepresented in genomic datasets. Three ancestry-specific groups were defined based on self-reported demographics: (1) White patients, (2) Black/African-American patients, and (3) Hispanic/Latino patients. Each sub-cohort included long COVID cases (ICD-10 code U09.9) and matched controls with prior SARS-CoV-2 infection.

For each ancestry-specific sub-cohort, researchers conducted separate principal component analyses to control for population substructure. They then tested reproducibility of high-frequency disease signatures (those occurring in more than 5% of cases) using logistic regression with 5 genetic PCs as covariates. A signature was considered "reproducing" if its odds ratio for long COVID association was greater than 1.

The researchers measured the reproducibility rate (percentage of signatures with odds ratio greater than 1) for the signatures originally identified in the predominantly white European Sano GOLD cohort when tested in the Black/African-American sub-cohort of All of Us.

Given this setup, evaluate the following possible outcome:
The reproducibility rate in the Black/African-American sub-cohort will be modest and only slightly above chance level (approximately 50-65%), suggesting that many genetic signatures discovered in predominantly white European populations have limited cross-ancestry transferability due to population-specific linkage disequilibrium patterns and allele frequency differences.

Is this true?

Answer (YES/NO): NO